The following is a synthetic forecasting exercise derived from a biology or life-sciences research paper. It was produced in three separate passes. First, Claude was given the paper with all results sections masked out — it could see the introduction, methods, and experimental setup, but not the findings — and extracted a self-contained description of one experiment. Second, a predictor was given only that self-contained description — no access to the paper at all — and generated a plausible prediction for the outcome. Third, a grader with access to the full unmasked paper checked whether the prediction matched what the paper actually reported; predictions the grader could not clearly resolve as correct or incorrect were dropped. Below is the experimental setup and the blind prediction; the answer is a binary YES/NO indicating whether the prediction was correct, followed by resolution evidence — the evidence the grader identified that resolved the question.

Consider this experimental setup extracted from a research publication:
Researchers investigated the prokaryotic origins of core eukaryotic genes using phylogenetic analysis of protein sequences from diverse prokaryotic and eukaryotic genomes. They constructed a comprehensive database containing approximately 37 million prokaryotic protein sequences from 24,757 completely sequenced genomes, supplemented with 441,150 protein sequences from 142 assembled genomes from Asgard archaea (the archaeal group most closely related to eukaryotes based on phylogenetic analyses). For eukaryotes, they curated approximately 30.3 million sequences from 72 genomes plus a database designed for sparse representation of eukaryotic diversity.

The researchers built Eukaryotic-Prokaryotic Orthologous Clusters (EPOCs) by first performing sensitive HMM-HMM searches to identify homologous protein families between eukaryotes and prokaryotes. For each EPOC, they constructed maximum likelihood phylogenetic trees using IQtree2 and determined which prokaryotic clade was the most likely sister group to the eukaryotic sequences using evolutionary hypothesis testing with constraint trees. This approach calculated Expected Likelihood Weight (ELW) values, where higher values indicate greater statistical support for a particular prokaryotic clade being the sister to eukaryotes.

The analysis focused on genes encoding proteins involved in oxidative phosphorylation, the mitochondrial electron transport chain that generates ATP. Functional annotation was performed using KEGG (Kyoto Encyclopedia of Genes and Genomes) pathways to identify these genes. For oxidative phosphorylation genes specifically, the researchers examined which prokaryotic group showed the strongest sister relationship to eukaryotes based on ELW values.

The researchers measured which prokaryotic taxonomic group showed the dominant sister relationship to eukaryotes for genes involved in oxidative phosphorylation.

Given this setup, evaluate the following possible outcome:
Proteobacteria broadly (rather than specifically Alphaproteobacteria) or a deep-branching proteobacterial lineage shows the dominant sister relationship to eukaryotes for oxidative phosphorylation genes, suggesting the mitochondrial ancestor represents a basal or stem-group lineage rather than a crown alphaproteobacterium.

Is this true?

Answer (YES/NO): NO